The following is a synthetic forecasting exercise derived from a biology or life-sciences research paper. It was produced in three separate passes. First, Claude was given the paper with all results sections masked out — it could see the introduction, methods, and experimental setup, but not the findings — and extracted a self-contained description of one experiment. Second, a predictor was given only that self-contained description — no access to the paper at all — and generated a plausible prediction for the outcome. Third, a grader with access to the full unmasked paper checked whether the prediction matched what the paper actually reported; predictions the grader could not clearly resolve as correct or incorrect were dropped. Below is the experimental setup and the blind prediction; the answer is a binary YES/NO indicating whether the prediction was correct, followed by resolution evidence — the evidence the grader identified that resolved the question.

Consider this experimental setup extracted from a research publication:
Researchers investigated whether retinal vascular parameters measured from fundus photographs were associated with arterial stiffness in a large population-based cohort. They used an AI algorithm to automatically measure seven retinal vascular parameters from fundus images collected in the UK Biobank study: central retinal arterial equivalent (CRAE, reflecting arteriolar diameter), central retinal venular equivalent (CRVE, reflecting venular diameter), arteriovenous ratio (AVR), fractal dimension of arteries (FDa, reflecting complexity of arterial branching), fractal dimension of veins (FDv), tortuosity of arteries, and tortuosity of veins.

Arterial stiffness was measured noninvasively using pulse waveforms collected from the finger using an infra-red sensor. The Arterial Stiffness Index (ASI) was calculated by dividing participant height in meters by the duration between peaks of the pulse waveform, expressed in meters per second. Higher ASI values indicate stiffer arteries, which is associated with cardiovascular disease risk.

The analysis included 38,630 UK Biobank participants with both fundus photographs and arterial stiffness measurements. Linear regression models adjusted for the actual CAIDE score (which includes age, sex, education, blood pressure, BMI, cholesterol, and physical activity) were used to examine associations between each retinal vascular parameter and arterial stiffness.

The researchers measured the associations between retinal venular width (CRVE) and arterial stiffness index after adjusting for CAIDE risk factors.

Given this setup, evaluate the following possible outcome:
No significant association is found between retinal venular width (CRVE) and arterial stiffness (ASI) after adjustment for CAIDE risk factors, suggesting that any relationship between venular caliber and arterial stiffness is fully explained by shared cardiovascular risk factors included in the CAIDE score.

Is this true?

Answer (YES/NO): NO